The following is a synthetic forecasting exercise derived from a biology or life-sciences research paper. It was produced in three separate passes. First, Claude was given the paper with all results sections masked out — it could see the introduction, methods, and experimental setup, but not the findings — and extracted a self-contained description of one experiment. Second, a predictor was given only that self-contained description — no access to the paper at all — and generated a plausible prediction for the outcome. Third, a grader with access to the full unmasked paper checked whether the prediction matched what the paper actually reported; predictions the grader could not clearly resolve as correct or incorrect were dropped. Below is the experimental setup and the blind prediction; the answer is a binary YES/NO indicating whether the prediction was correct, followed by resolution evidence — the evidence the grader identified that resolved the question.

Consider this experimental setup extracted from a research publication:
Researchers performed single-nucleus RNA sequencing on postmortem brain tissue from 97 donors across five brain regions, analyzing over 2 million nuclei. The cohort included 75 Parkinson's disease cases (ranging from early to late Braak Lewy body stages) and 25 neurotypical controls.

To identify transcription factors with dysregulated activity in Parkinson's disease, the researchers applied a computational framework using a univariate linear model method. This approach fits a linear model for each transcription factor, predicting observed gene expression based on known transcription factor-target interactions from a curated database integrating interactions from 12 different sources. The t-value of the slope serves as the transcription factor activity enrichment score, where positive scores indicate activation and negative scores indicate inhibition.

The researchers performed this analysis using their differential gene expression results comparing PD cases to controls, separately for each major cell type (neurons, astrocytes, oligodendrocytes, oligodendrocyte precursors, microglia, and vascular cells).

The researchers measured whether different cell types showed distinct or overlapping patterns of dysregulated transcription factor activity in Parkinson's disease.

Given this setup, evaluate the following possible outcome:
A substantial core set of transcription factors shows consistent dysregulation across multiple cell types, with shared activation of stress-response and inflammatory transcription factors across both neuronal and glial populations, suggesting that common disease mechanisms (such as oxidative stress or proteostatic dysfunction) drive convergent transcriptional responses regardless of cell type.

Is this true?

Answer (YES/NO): YES